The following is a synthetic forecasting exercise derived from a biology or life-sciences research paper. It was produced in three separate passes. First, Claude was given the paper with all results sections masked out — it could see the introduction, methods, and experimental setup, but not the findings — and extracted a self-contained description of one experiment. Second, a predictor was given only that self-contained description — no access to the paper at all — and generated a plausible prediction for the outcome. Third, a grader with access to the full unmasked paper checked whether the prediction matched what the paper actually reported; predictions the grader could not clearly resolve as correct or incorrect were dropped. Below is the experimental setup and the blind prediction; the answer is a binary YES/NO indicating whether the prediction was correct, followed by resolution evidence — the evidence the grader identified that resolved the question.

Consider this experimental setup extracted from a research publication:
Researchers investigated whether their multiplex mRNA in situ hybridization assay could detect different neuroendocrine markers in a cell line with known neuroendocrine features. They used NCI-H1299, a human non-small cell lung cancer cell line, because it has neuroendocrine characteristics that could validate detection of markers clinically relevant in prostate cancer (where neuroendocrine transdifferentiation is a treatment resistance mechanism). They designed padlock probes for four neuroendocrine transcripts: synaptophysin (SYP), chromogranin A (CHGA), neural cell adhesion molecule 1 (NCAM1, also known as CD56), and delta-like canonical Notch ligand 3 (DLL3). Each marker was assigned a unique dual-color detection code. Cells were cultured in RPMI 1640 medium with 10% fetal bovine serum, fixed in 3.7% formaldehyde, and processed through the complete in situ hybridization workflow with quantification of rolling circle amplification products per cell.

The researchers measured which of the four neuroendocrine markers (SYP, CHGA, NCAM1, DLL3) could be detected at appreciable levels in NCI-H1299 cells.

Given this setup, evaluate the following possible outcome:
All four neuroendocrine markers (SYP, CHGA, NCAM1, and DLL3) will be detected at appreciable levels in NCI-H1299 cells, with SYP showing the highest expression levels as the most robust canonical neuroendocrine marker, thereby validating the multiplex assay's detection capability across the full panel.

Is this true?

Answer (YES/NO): NO